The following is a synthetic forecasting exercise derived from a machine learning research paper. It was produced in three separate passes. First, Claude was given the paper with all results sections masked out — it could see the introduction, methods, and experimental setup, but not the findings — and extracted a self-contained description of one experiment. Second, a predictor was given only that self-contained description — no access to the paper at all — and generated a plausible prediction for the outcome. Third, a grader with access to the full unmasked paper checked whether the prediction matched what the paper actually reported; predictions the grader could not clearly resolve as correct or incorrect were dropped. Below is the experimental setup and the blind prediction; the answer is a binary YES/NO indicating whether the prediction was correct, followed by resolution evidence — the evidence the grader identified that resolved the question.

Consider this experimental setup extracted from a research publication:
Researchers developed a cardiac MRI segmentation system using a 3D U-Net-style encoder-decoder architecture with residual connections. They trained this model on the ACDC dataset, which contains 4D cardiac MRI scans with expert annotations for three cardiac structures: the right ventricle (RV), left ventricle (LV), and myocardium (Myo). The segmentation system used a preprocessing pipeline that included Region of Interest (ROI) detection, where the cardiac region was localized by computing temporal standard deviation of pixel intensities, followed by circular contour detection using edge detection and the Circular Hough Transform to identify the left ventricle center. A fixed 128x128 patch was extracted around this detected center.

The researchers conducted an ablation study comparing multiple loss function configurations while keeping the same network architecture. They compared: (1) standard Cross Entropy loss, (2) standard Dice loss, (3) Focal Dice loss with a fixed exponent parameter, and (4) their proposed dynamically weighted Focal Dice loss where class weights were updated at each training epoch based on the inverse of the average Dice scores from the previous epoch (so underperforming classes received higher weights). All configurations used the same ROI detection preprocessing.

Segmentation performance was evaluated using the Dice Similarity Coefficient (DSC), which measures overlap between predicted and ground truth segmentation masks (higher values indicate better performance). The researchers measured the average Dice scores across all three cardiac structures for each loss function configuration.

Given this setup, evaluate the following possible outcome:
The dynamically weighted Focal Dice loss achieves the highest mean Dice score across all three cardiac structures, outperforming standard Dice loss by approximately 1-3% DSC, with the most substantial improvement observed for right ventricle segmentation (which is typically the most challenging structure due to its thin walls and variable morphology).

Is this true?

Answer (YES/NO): NO